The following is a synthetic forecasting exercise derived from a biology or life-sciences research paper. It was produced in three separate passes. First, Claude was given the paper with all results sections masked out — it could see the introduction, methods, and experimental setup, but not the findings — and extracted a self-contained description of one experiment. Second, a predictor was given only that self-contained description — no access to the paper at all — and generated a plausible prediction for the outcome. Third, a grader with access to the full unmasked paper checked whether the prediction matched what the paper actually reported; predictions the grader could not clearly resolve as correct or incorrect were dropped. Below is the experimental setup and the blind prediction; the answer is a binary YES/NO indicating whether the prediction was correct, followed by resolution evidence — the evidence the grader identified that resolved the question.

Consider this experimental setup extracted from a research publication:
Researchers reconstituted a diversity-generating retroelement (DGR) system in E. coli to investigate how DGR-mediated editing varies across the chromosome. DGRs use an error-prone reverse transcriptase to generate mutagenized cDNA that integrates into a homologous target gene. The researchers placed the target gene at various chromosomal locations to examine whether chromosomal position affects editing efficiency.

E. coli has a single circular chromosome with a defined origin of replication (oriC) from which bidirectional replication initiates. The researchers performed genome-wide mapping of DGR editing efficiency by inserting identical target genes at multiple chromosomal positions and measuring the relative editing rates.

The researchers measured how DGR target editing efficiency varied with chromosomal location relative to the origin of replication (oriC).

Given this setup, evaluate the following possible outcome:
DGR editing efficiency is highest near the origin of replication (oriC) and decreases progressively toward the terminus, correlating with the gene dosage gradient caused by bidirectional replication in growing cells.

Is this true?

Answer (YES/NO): NO